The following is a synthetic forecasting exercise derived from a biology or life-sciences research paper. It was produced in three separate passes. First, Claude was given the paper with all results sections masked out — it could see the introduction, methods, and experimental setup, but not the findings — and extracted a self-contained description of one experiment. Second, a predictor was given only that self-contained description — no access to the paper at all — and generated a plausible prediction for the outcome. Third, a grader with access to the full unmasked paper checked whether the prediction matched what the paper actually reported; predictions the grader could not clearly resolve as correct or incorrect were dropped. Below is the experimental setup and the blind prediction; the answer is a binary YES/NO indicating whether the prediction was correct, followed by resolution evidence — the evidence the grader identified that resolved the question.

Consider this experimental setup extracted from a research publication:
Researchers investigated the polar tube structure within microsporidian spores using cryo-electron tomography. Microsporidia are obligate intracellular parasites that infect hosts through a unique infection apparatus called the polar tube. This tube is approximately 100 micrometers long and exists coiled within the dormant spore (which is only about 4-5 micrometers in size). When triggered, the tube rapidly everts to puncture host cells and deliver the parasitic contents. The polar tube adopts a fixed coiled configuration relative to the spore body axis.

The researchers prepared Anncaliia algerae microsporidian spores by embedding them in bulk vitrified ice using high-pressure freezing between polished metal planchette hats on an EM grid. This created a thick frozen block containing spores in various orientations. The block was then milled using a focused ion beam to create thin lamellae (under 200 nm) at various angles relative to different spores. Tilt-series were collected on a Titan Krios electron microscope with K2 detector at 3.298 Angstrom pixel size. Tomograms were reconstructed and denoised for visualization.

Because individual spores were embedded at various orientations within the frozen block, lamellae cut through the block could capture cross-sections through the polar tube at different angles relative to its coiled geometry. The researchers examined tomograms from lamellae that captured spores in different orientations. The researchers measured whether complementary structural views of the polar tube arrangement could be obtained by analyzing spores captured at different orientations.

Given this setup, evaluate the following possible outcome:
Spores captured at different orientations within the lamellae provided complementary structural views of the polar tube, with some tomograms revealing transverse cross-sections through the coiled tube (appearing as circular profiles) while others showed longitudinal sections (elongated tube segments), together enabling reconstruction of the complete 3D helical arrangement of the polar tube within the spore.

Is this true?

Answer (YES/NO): YES